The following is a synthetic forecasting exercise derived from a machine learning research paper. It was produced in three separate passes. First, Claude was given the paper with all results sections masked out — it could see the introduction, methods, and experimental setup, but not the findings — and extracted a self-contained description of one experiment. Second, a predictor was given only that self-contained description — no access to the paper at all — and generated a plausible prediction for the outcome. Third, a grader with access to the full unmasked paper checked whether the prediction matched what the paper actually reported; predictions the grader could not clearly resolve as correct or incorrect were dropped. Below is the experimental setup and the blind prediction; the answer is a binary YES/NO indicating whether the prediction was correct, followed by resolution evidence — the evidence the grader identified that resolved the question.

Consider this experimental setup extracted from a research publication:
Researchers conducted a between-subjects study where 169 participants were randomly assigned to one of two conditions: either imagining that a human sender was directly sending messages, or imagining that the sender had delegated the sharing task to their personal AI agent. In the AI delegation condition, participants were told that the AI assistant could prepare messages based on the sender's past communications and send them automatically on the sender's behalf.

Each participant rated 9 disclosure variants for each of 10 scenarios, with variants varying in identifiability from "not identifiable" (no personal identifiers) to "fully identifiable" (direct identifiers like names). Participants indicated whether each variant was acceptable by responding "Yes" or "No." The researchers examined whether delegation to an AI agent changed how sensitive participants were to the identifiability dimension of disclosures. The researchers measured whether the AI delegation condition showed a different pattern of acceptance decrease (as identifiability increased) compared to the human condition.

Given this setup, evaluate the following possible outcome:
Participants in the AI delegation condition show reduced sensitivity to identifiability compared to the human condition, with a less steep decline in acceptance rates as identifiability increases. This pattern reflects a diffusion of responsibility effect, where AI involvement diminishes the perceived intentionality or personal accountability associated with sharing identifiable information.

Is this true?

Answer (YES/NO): NO